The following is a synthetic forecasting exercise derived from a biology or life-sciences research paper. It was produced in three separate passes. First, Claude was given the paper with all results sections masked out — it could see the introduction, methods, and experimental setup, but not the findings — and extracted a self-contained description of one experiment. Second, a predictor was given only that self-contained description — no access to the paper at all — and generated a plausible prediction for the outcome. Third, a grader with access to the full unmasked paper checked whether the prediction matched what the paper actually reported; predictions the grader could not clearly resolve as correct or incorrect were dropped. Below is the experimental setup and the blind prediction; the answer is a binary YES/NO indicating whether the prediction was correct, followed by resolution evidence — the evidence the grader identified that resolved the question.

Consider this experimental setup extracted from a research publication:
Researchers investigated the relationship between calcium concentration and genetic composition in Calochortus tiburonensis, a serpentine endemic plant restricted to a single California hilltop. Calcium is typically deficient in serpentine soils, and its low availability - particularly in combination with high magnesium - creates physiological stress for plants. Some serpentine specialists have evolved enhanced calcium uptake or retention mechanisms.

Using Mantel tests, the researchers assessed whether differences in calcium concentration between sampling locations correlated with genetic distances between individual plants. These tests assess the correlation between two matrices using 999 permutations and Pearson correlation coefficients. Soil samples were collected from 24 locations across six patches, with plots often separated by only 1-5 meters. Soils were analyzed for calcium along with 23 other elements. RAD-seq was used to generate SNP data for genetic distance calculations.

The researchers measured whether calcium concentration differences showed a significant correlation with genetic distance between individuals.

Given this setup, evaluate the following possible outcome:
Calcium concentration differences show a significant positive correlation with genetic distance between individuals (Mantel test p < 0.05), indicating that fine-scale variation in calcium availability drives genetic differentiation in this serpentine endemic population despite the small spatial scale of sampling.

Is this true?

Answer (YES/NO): NO